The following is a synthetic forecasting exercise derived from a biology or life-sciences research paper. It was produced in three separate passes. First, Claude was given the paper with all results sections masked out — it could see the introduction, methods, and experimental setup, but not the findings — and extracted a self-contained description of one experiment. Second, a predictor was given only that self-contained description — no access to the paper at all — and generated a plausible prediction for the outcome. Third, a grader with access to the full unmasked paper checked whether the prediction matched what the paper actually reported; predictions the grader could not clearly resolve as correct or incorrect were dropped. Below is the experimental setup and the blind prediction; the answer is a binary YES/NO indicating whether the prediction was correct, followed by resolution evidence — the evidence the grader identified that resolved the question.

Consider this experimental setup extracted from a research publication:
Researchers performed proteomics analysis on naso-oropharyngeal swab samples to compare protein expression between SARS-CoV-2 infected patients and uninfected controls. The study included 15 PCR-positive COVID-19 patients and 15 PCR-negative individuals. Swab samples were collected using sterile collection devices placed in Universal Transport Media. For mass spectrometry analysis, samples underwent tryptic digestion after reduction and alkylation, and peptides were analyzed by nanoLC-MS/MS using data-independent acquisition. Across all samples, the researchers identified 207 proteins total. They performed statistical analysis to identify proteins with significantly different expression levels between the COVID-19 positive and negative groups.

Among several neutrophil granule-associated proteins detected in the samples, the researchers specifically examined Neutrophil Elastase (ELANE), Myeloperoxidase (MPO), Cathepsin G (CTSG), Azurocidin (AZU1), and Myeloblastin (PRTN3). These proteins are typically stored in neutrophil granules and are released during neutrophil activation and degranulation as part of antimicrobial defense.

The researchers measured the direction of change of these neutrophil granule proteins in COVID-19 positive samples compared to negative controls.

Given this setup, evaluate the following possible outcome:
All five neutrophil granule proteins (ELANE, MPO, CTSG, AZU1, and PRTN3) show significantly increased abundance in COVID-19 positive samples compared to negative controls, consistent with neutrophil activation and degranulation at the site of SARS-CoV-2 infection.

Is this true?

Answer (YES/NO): YES